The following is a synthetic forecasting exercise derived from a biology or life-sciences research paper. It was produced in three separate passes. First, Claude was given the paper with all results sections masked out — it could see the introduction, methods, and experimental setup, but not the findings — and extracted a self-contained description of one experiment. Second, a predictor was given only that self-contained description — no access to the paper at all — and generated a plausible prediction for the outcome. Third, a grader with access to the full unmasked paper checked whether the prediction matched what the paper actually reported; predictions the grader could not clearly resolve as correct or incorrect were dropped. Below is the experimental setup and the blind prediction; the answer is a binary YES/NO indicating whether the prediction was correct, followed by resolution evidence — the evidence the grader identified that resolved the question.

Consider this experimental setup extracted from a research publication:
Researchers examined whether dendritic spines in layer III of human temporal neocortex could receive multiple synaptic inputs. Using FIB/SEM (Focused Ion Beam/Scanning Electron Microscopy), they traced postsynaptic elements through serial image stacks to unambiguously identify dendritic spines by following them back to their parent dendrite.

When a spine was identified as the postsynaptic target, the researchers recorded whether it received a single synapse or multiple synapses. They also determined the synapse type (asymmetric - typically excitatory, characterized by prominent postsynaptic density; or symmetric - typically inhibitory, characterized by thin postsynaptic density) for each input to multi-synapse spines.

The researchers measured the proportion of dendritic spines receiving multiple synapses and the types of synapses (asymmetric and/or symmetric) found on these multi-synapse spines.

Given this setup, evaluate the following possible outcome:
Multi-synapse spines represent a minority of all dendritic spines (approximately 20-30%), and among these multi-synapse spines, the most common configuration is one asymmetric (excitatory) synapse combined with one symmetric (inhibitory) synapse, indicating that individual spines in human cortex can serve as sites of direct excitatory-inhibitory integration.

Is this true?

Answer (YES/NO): NO